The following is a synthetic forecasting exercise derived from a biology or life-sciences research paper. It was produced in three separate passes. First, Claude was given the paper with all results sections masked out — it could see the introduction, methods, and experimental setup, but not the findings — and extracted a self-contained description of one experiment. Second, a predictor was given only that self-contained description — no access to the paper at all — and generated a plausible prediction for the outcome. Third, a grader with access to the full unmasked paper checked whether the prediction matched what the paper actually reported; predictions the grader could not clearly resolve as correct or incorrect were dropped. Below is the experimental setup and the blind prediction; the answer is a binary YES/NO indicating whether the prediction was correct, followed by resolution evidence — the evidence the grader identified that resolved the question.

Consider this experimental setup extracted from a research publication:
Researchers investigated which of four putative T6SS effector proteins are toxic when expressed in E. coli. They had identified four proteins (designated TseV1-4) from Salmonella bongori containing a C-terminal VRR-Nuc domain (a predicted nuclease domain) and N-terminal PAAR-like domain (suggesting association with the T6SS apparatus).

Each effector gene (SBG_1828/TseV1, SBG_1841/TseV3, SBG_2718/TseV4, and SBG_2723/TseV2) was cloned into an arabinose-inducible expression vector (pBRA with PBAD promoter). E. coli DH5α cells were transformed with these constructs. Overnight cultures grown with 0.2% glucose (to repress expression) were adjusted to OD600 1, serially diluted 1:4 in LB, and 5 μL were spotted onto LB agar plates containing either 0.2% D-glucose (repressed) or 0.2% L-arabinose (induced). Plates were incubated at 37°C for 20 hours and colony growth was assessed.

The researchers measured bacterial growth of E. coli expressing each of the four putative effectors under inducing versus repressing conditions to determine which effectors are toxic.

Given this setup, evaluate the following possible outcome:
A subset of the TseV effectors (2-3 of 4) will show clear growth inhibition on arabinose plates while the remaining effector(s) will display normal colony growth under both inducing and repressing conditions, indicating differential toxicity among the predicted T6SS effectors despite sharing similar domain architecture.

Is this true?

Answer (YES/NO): YES